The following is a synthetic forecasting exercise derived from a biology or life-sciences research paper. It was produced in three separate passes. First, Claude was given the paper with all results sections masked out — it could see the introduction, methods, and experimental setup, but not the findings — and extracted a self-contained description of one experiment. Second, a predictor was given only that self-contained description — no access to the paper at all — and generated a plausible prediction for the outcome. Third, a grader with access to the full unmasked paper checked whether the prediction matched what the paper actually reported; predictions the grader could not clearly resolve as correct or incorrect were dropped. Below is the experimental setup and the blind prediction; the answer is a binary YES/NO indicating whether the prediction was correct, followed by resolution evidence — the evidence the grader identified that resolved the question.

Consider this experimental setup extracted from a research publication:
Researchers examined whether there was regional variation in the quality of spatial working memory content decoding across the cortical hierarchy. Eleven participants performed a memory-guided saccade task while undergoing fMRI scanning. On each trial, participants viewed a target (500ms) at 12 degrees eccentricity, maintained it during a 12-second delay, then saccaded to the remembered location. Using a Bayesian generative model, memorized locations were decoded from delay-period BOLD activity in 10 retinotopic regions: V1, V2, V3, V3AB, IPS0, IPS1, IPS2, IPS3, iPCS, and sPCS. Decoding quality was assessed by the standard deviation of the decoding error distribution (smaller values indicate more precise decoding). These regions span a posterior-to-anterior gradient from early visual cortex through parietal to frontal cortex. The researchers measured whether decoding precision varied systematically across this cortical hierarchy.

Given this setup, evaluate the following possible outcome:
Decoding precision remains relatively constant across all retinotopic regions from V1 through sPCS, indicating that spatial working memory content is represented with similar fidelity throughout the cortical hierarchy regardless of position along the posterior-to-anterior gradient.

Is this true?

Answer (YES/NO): NO